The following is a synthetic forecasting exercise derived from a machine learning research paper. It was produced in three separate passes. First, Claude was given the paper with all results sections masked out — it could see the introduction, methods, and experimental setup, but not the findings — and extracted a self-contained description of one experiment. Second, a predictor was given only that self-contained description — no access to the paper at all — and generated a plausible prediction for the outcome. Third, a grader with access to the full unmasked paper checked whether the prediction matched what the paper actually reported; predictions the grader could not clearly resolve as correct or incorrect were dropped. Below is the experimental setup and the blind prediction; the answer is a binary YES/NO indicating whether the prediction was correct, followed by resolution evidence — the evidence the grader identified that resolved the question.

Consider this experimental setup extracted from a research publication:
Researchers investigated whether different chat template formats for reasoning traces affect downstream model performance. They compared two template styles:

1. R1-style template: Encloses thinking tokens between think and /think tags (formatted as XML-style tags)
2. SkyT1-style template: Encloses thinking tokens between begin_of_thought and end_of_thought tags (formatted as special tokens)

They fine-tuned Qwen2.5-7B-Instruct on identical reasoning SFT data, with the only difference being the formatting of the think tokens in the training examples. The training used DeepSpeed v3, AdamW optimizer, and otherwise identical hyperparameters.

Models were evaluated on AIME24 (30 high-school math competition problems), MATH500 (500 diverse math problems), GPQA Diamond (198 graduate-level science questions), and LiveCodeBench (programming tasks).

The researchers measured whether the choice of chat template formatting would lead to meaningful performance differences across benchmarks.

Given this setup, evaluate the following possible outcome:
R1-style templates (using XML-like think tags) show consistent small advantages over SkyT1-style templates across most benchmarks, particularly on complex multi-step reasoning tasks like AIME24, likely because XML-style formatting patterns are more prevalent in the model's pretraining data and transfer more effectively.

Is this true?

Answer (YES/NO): NO